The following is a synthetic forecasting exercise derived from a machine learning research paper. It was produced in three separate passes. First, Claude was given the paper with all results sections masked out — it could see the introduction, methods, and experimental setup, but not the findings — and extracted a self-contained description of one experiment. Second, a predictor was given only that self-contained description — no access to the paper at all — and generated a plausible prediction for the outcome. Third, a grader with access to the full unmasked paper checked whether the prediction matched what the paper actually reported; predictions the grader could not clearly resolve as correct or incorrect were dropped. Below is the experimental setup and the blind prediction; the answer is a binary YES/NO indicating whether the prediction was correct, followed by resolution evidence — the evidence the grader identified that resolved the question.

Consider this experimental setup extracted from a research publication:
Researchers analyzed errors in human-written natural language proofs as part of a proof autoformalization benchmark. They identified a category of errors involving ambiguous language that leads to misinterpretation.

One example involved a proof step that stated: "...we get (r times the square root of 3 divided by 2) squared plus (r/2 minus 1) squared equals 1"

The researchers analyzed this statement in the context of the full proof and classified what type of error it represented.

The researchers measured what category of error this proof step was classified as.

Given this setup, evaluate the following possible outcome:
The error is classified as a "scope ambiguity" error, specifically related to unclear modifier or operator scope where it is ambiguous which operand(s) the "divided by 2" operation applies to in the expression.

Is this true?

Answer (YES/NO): NO